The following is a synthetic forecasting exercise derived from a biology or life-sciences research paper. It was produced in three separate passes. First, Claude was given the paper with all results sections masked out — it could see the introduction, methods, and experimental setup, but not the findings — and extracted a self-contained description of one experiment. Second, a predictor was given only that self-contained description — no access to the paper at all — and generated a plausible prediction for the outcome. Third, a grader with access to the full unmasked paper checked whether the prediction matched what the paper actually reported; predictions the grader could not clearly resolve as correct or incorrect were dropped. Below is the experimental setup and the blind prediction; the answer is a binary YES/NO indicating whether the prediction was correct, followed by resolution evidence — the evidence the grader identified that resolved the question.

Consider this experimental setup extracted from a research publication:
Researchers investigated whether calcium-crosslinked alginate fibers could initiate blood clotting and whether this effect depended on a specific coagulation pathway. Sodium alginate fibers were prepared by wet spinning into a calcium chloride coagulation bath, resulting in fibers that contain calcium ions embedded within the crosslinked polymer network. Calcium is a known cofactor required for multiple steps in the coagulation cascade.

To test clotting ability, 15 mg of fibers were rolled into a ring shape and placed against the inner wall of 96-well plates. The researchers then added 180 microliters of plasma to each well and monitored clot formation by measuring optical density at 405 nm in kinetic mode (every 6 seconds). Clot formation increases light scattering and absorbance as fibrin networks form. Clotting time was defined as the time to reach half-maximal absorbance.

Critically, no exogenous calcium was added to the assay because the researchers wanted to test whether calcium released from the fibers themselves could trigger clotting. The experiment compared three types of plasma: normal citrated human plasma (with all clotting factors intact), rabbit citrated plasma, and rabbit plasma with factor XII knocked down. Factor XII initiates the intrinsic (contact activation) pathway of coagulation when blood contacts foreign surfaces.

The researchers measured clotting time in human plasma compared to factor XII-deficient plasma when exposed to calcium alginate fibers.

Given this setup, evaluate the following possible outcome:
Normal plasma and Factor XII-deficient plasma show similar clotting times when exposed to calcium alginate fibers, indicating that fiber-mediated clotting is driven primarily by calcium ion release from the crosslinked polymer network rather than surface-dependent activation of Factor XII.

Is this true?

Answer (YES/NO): YES